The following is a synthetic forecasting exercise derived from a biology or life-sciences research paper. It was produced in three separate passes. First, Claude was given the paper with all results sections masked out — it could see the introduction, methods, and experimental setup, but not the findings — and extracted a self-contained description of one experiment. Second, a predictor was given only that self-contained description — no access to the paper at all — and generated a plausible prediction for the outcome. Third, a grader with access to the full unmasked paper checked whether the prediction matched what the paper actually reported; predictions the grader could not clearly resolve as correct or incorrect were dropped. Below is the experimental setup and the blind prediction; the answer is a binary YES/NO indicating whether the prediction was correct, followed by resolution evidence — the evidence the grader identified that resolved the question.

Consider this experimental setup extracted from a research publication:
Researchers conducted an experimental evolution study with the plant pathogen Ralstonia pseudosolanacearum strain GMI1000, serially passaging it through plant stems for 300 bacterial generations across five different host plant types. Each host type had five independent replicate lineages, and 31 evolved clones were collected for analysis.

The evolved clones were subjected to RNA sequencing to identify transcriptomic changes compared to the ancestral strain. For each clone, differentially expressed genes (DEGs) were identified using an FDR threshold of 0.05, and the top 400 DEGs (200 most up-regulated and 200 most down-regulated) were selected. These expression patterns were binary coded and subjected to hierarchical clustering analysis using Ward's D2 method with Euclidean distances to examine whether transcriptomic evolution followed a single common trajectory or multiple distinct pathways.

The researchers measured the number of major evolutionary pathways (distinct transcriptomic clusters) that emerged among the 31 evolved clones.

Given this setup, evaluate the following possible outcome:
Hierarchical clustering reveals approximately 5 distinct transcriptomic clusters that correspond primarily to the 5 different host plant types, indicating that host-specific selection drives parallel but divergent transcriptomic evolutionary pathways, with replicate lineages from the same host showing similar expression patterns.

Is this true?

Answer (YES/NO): NO